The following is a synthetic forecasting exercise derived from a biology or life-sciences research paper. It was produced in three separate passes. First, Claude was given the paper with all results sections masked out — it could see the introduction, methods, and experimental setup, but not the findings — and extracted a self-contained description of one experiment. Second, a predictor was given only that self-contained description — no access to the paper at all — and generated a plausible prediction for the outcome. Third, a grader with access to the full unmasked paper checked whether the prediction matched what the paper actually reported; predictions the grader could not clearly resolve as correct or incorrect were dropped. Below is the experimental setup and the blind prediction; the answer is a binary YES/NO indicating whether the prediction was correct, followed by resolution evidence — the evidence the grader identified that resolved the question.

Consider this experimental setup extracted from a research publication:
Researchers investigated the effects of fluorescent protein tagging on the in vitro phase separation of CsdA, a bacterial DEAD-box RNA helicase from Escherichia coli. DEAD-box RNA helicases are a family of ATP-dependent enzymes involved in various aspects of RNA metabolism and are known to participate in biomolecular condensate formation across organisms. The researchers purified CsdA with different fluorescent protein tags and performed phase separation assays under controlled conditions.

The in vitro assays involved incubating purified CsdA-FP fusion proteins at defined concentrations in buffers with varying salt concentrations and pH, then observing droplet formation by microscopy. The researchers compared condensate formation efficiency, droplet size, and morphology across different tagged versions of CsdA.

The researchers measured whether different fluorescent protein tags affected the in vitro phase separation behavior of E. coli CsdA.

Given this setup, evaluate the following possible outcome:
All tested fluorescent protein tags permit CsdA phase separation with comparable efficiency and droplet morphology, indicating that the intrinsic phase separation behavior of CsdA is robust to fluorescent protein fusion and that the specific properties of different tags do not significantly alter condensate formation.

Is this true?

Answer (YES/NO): NO